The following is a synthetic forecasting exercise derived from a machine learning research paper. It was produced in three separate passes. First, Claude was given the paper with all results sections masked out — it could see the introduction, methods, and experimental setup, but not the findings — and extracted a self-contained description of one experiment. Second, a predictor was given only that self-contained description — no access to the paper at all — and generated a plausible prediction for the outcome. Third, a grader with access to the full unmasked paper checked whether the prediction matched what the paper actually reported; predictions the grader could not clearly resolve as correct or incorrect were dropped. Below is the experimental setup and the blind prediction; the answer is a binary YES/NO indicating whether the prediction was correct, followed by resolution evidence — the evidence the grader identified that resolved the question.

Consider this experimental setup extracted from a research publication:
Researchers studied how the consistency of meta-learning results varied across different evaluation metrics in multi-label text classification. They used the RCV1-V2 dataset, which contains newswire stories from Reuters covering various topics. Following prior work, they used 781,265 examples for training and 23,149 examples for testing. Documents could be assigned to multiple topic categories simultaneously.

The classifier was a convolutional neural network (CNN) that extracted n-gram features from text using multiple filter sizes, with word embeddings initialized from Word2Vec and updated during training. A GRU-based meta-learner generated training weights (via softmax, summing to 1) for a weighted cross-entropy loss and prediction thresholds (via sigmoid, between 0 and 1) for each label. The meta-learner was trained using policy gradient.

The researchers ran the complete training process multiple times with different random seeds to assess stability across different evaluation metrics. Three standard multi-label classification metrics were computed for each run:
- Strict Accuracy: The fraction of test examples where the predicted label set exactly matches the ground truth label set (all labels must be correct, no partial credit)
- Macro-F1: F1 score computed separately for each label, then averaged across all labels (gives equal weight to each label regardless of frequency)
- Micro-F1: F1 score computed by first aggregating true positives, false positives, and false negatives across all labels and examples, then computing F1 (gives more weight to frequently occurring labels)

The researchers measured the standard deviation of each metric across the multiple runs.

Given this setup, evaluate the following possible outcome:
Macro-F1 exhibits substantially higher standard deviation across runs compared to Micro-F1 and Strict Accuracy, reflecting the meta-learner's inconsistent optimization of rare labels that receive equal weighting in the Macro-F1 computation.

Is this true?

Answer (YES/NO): YES